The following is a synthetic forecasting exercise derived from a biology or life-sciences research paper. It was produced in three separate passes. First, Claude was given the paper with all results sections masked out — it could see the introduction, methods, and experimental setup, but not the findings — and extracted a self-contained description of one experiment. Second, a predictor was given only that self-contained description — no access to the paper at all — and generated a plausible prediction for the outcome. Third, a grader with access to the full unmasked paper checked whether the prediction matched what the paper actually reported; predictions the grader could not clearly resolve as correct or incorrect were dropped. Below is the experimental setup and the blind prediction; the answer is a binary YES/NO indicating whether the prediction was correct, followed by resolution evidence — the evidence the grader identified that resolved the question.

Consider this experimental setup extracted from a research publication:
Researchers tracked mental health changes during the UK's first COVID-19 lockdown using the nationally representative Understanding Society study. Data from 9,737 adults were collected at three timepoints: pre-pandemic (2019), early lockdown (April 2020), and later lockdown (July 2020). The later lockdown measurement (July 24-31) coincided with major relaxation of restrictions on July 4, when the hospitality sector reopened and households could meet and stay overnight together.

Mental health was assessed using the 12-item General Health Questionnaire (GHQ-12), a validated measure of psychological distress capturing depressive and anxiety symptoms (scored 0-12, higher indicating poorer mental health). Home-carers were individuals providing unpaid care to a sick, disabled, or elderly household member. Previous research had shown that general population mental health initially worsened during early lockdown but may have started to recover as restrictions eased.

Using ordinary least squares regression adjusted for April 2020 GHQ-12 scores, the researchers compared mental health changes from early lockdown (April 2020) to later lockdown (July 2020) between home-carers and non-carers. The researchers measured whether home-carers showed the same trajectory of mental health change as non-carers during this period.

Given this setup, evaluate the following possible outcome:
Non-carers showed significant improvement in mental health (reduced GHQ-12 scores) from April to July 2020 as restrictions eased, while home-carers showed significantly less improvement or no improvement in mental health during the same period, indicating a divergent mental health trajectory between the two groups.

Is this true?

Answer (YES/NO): YES